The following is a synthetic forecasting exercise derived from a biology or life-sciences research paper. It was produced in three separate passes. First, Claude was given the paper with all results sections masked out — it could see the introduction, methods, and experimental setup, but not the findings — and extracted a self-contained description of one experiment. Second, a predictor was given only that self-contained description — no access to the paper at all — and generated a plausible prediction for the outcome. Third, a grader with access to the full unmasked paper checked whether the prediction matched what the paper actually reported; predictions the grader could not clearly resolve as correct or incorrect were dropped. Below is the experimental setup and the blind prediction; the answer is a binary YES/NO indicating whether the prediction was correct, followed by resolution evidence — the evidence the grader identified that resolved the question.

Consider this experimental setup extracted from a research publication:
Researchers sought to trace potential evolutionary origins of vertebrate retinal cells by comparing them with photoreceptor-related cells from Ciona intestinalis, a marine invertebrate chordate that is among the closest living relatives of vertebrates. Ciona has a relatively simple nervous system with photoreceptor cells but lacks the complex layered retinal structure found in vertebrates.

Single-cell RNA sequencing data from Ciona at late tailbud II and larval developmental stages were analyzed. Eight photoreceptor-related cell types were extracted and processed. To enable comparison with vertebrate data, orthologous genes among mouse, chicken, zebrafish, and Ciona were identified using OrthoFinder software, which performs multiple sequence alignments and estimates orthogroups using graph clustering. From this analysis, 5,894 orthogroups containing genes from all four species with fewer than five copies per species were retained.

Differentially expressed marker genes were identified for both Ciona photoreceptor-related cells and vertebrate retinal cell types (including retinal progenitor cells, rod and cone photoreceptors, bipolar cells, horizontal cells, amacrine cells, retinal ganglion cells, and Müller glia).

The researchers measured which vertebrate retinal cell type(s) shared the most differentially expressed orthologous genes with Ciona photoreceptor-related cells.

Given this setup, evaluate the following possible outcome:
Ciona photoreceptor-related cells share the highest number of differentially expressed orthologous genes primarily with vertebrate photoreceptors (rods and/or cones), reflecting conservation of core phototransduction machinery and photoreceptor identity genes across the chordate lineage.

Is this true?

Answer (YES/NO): NO